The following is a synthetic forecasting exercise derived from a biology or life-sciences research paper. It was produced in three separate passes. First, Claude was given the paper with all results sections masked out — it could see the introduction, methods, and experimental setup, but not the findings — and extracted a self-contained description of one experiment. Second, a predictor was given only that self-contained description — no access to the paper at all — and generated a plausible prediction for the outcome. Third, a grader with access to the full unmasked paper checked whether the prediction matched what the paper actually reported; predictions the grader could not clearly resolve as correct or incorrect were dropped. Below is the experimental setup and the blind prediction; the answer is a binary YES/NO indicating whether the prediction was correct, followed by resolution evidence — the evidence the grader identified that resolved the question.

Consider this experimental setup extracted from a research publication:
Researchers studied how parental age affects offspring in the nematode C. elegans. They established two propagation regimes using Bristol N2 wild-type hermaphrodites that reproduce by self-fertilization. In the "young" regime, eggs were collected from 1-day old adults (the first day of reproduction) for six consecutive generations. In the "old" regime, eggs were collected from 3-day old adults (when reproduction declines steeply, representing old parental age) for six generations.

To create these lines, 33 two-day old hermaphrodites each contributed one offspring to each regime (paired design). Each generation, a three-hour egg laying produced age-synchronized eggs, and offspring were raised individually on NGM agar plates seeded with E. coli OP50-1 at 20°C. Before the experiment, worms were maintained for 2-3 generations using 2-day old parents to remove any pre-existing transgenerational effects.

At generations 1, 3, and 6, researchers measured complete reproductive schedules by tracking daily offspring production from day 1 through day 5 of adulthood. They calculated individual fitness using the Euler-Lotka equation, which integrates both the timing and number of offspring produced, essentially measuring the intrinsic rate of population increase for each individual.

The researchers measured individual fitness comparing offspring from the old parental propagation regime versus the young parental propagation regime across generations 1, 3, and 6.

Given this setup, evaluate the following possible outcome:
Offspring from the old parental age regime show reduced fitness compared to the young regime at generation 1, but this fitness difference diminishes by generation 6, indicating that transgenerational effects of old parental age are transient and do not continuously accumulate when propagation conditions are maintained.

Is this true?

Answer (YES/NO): NO